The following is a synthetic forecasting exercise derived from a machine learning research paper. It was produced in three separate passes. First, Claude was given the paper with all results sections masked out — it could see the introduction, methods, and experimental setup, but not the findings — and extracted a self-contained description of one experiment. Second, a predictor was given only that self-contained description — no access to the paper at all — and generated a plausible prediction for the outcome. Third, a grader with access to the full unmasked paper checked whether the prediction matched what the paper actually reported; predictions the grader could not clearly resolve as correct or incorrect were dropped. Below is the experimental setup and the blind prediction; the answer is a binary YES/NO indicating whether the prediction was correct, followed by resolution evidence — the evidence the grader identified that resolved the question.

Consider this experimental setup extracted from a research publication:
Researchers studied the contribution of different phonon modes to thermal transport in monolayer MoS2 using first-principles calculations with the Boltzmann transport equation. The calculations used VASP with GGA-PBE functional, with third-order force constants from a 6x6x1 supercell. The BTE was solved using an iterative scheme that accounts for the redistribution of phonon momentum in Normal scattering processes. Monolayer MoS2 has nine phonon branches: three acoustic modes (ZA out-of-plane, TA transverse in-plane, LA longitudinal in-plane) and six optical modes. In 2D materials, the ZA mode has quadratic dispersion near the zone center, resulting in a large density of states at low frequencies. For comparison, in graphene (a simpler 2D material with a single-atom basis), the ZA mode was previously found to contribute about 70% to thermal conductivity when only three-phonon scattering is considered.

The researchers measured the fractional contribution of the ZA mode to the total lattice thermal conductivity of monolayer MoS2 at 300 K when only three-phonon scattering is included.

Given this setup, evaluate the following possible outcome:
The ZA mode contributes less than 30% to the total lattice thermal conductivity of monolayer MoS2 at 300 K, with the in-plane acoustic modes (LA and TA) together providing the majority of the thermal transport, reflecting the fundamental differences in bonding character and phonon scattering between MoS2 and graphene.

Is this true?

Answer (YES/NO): NO